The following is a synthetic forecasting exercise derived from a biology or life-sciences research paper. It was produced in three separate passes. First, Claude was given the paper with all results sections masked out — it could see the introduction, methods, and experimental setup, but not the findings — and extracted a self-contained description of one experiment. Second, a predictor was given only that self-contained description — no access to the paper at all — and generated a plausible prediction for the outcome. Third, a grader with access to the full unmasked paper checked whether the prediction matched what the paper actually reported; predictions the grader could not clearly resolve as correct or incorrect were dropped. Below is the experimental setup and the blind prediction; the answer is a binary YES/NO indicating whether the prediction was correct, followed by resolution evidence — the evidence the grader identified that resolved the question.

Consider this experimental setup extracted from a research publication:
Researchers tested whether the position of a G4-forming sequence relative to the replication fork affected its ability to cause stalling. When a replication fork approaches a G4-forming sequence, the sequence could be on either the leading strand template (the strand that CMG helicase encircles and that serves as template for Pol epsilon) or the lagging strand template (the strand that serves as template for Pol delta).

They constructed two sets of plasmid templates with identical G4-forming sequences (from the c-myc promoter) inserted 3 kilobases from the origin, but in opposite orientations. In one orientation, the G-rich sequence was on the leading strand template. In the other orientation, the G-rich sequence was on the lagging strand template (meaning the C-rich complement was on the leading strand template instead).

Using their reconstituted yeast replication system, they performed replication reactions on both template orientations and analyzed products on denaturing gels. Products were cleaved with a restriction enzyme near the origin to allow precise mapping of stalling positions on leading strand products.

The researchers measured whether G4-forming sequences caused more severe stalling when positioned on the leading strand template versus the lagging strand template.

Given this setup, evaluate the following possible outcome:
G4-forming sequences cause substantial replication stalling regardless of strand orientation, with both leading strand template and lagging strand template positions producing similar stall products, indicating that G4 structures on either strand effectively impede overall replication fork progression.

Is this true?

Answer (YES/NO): NO